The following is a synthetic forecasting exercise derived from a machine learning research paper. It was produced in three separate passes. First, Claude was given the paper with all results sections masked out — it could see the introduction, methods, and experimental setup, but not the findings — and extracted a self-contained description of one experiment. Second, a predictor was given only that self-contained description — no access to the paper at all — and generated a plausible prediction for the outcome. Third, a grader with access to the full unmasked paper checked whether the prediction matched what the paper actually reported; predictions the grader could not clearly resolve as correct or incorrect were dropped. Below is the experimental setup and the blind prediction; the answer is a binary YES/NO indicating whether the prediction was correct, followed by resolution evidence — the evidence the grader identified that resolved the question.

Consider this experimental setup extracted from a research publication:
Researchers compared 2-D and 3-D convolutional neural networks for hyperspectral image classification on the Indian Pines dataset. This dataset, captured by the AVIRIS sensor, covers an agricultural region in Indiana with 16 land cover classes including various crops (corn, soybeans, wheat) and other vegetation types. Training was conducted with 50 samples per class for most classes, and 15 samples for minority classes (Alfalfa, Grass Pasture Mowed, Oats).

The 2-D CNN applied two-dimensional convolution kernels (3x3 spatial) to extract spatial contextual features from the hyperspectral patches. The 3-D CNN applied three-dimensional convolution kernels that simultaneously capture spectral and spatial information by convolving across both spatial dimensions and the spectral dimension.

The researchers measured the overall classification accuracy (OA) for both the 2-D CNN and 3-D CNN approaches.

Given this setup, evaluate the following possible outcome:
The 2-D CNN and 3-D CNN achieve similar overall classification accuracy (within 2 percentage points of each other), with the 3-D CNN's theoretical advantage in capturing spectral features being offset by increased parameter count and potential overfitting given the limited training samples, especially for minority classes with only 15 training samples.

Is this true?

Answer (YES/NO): NO